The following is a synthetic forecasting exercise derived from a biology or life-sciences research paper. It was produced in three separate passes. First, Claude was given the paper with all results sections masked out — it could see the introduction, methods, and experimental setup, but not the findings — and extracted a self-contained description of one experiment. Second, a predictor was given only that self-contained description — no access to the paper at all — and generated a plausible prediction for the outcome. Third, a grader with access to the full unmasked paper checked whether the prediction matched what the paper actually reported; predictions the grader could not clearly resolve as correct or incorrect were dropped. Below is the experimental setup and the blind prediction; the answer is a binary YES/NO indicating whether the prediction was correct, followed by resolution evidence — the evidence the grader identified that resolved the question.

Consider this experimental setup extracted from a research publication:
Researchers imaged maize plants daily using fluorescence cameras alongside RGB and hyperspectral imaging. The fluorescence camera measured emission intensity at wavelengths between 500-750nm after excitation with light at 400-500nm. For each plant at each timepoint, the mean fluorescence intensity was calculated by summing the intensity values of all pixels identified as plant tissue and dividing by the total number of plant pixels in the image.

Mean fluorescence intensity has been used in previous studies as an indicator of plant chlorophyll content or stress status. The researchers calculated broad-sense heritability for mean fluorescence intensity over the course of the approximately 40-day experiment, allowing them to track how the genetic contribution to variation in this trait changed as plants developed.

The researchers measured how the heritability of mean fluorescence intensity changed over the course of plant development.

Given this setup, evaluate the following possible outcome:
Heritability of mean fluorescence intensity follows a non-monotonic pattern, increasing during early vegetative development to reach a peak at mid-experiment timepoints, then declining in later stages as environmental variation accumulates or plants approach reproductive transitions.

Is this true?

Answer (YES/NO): NO